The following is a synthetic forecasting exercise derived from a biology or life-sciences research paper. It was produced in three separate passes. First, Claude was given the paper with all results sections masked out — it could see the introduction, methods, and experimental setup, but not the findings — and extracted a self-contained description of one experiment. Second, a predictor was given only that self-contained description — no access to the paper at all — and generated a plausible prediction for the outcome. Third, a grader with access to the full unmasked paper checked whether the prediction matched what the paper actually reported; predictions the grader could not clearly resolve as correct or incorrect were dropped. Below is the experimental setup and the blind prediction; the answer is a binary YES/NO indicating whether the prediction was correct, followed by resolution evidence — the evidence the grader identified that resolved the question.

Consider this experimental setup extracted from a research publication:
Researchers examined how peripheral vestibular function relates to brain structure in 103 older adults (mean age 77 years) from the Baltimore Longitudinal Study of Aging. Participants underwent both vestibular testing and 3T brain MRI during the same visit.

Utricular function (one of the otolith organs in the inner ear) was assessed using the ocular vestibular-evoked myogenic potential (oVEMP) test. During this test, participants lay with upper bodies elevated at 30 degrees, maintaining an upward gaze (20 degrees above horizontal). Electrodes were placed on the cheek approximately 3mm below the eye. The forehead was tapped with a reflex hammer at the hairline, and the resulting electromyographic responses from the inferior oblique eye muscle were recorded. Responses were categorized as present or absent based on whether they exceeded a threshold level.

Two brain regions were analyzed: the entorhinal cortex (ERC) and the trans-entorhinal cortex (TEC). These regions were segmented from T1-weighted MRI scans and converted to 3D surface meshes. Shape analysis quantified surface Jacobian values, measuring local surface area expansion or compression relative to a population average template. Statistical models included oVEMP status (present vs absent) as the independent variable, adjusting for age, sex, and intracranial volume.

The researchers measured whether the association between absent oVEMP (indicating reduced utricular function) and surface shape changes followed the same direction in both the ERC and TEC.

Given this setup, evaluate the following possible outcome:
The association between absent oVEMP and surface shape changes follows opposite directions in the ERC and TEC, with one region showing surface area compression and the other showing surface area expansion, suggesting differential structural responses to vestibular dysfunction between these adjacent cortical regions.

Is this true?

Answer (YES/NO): NO